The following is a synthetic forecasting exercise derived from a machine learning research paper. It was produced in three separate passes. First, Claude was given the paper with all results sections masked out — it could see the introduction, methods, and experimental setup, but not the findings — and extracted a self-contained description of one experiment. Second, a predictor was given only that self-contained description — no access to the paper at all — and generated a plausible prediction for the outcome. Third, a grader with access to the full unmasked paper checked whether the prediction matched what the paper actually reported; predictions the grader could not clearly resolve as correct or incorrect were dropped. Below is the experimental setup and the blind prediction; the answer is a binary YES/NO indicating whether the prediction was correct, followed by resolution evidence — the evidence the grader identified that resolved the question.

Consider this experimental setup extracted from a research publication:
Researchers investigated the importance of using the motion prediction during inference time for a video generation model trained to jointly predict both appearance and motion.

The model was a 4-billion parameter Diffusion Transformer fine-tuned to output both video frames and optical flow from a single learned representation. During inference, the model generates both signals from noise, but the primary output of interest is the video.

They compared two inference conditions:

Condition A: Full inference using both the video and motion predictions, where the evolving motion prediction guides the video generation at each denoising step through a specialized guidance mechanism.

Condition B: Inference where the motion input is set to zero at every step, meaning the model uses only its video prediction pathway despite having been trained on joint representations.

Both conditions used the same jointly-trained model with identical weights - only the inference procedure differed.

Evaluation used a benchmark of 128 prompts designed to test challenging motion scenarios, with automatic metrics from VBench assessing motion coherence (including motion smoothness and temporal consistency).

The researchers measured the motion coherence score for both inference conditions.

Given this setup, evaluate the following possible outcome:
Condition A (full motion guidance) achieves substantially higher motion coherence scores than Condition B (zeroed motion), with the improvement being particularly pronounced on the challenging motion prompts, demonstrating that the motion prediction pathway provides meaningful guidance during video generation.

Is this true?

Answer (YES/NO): YES